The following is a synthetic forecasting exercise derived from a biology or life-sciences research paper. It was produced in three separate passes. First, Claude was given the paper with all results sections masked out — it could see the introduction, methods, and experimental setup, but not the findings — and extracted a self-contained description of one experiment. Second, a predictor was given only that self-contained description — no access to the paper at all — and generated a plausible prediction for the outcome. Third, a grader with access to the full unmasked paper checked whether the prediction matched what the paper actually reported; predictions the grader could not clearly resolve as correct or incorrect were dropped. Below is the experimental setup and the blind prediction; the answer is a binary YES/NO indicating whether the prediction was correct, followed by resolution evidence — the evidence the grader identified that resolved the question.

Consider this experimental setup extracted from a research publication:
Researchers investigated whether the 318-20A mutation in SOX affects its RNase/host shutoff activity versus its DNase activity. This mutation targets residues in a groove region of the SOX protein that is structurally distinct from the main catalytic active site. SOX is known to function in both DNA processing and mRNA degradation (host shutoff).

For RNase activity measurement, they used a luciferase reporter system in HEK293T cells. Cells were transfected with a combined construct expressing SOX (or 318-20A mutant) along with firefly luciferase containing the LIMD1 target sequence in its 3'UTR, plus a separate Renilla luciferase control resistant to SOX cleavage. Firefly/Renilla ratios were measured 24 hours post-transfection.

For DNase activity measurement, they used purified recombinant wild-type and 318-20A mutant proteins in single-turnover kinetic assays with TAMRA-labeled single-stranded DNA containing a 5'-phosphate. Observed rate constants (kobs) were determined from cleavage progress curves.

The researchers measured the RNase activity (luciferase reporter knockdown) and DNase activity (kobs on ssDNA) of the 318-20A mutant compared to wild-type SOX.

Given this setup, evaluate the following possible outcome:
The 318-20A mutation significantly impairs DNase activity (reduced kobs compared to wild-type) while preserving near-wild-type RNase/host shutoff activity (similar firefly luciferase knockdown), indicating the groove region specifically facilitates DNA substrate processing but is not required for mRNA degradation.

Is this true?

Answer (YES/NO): NO